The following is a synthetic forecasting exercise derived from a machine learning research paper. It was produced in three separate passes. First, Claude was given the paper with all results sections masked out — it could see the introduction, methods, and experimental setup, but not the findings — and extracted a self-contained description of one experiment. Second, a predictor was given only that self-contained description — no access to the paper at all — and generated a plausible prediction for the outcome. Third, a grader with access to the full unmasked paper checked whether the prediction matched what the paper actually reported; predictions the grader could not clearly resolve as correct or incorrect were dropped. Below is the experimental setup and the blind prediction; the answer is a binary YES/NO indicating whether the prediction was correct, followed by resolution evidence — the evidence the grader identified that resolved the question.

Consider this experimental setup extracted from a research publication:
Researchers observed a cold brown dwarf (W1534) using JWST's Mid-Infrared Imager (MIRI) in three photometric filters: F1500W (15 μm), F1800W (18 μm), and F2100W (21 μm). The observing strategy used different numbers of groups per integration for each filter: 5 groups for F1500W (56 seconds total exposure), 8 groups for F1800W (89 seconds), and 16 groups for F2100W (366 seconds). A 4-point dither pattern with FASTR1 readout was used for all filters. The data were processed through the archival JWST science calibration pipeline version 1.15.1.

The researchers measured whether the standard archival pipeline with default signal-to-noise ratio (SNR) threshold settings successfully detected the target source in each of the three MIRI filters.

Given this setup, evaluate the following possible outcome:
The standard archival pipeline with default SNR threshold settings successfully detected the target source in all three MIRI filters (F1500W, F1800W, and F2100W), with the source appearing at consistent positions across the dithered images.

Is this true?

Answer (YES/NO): NO